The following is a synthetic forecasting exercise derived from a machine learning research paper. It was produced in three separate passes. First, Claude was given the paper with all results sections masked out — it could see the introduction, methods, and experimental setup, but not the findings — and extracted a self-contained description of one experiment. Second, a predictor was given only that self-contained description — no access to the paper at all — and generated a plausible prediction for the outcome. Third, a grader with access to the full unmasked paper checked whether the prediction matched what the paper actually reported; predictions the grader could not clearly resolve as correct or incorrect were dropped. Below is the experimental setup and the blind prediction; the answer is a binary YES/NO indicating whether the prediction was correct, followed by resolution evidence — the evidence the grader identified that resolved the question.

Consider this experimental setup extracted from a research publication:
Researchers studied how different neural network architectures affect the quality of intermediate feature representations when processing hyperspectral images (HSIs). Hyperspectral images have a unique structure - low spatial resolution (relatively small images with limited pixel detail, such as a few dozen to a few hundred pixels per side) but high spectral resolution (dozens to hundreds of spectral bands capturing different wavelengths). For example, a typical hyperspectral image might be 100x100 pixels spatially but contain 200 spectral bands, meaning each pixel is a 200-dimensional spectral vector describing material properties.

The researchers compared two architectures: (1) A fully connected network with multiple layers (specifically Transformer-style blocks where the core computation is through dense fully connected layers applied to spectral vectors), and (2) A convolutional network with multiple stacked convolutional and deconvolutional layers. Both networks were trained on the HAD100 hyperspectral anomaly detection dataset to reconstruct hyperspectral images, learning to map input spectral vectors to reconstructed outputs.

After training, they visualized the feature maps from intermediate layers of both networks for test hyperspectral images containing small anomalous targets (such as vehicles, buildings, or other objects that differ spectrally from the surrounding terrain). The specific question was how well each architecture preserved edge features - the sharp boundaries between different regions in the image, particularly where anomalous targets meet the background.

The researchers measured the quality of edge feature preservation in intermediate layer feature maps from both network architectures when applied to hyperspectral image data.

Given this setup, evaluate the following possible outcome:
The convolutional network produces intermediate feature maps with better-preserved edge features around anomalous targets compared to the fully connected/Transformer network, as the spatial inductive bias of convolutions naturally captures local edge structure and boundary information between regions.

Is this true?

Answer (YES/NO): NO